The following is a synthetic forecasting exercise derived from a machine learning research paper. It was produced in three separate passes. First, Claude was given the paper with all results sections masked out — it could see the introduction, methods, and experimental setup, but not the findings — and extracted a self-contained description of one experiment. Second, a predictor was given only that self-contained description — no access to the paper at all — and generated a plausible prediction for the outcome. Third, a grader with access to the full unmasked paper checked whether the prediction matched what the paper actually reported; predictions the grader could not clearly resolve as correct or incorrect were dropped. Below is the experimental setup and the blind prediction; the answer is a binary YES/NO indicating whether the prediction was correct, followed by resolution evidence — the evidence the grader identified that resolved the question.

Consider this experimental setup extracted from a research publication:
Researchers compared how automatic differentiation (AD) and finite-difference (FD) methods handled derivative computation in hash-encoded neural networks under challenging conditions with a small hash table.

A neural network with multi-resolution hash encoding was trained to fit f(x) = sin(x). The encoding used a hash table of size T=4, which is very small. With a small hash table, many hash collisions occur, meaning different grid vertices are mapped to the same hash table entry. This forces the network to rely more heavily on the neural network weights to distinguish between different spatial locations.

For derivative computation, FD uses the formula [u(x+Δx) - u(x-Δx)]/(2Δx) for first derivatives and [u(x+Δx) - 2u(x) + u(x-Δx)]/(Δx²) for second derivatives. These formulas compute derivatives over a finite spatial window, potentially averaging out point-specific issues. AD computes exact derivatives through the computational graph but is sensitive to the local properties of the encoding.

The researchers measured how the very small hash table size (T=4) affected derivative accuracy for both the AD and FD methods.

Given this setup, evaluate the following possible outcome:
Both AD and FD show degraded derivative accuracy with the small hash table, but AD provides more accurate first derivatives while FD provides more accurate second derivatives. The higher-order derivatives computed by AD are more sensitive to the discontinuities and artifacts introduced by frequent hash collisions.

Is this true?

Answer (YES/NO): NO